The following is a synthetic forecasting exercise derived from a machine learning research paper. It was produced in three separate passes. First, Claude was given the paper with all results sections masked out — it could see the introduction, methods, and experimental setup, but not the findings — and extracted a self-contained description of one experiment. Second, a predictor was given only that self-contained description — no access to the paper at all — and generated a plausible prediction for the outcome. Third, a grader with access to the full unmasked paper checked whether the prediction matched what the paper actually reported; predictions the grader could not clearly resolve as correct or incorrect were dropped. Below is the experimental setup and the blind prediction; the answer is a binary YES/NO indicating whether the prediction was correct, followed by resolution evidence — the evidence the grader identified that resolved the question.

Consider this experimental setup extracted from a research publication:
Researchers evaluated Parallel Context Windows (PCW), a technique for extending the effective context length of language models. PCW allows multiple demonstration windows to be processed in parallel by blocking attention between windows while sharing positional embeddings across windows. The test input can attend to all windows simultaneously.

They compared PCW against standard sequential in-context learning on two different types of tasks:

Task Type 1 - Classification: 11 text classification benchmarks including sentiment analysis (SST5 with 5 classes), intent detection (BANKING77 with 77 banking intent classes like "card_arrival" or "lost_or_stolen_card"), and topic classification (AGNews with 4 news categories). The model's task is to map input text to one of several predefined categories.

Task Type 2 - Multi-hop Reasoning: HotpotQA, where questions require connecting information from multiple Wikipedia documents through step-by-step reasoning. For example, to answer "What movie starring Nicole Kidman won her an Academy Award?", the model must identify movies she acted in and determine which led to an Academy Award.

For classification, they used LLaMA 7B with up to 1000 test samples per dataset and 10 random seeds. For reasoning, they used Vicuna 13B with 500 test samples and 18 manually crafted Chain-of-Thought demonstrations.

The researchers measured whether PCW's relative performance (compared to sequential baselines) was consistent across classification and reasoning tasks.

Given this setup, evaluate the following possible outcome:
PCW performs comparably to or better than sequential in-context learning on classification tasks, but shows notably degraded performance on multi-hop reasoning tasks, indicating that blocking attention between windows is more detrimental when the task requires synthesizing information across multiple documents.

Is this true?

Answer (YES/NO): YES